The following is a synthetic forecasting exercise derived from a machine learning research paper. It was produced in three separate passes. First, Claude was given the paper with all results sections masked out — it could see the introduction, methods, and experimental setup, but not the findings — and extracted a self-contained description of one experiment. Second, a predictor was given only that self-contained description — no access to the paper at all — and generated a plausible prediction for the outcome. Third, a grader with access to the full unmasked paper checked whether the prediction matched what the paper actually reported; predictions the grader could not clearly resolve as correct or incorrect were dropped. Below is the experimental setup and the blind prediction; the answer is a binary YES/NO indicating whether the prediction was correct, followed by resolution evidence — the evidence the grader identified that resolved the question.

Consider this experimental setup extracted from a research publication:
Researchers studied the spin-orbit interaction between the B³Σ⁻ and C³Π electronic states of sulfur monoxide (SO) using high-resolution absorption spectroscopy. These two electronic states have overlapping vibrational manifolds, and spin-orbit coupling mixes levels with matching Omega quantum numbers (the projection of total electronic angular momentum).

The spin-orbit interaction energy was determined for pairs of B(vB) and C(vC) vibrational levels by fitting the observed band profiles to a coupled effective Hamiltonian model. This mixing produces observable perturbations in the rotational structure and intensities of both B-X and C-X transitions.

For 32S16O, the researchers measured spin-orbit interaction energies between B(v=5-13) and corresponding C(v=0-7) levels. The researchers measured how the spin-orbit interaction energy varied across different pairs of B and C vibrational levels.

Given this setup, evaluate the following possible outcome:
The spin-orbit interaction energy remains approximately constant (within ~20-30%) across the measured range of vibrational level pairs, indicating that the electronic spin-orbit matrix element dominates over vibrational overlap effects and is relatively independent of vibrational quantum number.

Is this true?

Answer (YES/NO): NO